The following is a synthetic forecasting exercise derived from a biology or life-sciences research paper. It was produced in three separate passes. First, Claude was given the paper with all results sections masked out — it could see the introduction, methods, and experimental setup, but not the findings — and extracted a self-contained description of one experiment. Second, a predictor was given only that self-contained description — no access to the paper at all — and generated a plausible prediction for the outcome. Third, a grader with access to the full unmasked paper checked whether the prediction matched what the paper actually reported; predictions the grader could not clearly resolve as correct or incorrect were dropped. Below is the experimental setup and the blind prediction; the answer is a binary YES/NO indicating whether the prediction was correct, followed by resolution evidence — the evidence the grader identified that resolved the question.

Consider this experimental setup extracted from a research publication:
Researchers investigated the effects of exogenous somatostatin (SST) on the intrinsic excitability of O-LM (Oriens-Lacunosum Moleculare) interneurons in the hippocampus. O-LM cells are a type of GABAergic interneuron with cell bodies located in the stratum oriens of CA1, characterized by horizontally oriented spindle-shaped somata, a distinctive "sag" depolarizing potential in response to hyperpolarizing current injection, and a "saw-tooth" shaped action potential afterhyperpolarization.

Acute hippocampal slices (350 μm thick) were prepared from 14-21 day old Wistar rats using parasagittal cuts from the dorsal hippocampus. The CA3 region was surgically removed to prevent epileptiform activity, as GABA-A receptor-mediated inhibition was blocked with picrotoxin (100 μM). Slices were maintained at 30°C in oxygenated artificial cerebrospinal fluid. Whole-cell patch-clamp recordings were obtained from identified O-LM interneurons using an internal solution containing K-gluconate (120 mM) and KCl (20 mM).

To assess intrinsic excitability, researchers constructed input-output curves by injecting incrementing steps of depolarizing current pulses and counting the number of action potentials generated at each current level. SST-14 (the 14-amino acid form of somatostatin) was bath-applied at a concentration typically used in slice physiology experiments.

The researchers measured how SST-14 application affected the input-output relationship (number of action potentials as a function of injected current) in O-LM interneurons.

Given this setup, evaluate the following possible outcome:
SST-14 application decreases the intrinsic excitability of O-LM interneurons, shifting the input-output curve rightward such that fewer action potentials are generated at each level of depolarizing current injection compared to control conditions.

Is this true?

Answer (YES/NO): NO